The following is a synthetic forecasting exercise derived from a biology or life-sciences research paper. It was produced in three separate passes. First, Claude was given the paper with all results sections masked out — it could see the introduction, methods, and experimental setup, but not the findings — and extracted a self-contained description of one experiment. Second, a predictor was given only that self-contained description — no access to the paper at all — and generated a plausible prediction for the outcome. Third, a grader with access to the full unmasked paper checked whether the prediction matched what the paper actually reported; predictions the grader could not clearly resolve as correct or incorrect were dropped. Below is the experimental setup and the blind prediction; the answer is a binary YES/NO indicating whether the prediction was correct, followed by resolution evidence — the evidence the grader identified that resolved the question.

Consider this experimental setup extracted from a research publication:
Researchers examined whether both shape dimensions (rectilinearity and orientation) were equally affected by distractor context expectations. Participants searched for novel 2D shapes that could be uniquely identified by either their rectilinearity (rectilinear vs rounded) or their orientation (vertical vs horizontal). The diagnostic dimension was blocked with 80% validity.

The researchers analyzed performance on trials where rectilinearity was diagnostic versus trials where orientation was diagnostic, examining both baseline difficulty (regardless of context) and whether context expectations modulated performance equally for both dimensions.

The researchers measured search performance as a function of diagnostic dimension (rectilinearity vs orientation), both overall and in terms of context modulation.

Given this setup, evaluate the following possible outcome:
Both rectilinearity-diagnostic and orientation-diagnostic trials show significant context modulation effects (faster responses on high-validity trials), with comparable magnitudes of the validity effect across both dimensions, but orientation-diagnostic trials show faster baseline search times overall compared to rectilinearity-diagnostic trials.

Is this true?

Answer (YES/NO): NO